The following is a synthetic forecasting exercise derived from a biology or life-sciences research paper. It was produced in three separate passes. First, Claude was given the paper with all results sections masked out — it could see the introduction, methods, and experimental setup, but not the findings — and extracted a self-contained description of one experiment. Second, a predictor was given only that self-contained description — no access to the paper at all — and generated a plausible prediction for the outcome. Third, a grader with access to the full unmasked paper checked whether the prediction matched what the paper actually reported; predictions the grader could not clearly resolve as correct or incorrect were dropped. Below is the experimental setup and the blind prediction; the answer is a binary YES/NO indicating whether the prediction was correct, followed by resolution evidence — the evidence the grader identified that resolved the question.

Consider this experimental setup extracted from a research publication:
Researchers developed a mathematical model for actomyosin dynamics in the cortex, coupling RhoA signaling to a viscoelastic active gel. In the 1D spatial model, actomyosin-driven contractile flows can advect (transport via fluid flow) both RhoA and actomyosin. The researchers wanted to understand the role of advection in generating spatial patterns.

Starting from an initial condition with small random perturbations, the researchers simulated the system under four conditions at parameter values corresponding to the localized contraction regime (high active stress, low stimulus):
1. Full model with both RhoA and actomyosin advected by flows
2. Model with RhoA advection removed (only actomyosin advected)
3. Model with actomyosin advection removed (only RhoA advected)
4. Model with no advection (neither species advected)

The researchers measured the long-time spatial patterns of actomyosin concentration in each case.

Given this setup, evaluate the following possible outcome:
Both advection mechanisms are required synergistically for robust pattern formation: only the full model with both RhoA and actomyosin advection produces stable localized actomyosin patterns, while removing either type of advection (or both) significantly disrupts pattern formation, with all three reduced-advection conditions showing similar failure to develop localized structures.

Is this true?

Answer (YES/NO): NO